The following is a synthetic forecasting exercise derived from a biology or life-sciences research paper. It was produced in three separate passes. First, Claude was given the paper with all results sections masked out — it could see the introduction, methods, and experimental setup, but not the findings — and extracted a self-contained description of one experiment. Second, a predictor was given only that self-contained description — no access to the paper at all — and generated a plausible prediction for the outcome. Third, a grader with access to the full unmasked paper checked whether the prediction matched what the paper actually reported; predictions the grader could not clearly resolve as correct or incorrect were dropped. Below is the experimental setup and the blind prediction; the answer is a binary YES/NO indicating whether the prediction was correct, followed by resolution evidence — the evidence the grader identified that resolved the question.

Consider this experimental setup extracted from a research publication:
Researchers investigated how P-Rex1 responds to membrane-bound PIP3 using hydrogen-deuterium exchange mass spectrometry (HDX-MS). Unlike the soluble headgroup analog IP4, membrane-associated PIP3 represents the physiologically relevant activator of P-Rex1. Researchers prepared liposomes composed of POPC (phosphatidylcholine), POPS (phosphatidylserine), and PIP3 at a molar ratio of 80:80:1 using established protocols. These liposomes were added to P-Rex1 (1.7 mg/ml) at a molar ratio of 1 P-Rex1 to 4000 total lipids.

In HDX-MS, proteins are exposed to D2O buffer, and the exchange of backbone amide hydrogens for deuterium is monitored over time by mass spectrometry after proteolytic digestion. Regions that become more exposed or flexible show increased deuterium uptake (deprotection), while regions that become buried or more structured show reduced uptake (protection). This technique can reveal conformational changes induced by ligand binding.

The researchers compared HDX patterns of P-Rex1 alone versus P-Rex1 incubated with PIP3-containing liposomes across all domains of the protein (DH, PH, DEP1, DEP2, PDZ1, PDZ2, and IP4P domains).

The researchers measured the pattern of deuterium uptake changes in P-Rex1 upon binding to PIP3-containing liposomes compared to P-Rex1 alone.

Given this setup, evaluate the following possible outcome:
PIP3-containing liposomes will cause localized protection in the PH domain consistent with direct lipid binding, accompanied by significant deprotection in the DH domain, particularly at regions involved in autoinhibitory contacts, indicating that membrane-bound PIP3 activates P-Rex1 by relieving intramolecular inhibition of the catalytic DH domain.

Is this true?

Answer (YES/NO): YES